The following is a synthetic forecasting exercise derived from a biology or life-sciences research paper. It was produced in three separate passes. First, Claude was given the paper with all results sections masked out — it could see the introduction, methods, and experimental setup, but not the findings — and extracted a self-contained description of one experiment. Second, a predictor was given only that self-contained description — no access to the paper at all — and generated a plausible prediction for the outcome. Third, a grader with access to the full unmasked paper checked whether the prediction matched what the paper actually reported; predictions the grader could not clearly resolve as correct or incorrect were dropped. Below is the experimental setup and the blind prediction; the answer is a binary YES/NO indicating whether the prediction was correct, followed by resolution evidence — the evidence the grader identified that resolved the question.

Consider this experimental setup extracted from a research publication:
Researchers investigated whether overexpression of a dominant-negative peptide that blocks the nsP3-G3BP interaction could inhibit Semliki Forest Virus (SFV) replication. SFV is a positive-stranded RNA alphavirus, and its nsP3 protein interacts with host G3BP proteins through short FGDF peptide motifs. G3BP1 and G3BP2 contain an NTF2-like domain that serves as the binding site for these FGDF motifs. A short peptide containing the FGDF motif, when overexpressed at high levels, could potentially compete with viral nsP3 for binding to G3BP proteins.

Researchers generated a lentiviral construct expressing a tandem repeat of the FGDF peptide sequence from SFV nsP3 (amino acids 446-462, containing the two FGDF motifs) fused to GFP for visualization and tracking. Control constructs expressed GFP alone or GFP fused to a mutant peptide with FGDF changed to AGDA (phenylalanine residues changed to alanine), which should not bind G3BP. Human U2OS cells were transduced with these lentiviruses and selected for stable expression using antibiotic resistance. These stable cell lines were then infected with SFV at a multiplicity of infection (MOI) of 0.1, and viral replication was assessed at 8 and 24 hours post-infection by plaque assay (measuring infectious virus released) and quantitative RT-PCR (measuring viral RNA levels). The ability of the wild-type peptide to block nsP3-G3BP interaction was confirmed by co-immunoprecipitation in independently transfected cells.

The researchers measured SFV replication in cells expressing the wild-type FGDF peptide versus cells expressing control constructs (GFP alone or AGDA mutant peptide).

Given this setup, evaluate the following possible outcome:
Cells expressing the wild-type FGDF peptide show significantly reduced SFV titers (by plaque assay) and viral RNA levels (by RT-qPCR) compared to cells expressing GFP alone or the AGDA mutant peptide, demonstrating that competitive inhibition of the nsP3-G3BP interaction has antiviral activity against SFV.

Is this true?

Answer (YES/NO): YES